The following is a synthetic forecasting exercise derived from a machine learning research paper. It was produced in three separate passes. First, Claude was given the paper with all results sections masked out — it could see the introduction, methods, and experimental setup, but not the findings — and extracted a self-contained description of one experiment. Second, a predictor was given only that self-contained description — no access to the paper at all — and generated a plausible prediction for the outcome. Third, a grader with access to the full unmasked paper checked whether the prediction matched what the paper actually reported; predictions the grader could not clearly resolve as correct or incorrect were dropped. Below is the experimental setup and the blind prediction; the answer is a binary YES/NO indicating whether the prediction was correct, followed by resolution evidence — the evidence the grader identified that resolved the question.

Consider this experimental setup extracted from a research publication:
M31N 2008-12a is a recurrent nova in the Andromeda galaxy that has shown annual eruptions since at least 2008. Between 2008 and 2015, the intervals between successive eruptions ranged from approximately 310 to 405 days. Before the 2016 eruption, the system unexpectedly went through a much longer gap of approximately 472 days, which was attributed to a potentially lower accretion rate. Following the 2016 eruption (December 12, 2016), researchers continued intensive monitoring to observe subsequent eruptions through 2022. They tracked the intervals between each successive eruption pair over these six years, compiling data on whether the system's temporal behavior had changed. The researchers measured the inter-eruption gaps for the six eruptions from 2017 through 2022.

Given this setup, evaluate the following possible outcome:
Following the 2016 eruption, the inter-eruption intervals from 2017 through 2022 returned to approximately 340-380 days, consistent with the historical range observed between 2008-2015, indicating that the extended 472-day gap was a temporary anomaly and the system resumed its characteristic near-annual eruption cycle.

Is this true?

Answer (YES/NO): NO